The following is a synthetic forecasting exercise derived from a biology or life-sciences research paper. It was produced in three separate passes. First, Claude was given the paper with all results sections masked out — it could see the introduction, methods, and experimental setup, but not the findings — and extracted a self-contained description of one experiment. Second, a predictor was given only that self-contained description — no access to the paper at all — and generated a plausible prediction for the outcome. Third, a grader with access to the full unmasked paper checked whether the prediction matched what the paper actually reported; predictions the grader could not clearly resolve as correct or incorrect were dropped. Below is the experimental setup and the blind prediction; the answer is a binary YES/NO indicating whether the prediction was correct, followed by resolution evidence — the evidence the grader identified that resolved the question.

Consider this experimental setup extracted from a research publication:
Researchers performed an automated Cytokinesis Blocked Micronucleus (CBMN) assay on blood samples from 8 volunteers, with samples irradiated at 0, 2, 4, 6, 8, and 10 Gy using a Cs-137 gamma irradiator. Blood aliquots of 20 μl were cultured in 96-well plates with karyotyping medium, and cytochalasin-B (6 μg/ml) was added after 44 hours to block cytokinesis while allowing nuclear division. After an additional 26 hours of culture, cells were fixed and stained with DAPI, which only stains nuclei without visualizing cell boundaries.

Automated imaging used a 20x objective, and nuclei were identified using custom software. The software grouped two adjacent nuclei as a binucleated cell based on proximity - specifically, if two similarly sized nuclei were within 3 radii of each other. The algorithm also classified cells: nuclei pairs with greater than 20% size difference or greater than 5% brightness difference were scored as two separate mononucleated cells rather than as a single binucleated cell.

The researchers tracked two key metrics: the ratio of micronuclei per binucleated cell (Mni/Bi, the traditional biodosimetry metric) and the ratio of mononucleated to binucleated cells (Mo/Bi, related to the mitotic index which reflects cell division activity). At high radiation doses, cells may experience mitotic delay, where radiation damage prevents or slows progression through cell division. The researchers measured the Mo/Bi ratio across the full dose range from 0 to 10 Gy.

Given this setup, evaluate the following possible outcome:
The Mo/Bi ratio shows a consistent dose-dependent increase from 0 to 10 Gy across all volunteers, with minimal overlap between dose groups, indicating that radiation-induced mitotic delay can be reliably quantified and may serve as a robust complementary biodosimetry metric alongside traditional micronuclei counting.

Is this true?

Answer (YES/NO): NO